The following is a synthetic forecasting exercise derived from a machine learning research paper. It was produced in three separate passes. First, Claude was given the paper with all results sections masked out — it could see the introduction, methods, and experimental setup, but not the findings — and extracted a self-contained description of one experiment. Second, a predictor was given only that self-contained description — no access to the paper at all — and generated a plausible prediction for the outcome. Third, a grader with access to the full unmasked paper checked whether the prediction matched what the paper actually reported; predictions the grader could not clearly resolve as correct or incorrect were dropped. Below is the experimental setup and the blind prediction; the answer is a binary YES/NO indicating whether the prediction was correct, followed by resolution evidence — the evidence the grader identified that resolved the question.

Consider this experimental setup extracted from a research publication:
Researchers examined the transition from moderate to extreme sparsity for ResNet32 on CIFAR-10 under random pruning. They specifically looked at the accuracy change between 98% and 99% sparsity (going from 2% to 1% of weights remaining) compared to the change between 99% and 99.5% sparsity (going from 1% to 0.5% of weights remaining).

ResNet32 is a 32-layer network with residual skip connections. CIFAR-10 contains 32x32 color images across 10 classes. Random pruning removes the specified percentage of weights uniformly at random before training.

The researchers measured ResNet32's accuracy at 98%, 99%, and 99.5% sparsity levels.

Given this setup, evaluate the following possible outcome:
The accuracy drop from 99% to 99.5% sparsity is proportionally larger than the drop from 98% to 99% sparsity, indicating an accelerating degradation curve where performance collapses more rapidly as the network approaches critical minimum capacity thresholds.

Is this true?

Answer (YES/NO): YES